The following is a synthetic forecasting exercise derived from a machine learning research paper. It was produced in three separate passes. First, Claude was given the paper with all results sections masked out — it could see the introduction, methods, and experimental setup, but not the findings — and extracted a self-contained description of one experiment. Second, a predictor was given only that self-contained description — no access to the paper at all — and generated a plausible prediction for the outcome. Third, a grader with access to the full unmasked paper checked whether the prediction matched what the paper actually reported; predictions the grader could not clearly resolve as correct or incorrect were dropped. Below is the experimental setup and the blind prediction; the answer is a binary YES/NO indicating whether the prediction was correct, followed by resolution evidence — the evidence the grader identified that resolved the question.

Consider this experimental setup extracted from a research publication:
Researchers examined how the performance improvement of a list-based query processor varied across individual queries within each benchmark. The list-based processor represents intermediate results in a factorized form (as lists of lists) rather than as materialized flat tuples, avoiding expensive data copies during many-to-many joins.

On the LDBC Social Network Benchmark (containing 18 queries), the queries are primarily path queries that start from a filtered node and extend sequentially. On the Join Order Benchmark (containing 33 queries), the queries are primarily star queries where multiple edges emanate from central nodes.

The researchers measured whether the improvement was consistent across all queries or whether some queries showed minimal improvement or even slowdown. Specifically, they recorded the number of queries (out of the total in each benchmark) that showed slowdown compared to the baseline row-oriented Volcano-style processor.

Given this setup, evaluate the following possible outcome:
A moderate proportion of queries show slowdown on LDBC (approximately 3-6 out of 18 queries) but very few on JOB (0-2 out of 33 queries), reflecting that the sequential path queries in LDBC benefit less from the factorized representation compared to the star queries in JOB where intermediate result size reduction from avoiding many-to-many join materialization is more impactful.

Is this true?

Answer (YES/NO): NO